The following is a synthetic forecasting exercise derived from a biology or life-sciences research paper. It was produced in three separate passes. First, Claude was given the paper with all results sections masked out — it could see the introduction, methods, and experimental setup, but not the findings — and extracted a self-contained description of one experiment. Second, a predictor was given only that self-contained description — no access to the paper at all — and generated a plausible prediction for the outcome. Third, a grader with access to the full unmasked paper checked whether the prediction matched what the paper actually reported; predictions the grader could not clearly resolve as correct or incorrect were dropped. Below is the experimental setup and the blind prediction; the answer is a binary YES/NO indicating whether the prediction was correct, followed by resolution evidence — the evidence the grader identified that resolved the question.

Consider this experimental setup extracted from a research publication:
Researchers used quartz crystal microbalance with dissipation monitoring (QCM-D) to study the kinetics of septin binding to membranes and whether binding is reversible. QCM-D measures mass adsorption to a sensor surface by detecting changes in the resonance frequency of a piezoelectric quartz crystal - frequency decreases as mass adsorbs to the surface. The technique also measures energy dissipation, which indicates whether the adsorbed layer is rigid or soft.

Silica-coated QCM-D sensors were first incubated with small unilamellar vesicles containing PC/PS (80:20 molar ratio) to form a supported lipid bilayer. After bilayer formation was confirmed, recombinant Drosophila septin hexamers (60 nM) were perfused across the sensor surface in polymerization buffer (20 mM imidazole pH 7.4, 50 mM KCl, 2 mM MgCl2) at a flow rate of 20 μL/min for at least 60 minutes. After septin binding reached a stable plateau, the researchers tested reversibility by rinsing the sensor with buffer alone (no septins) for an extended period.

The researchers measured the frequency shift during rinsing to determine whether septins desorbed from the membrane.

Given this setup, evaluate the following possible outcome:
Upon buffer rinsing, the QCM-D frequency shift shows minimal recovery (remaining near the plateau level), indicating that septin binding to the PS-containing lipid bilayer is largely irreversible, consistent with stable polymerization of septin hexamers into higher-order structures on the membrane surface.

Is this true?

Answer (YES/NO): YES